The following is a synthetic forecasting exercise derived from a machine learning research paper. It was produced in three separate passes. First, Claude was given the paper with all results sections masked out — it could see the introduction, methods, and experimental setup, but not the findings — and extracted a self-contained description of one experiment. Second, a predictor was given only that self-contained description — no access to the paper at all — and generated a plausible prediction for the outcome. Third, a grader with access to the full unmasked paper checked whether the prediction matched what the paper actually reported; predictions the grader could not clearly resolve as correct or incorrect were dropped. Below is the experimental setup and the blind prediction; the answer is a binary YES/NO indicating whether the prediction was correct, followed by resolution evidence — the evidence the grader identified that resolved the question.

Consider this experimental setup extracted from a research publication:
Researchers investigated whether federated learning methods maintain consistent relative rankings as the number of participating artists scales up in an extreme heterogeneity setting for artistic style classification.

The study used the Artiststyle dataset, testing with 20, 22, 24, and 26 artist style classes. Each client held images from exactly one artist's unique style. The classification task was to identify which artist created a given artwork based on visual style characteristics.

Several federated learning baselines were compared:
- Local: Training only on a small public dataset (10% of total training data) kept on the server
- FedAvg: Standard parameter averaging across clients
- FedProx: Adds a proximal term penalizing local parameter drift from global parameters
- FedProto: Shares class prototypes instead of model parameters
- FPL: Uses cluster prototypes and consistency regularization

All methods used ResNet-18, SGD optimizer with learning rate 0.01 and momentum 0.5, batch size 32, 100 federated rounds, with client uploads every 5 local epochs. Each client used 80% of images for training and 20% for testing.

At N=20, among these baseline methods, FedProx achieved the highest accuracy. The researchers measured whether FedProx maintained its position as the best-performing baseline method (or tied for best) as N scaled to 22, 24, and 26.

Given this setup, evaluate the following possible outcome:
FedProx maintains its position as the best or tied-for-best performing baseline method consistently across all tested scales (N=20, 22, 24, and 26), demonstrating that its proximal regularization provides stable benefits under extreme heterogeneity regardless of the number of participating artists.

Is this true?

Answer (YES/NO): NO